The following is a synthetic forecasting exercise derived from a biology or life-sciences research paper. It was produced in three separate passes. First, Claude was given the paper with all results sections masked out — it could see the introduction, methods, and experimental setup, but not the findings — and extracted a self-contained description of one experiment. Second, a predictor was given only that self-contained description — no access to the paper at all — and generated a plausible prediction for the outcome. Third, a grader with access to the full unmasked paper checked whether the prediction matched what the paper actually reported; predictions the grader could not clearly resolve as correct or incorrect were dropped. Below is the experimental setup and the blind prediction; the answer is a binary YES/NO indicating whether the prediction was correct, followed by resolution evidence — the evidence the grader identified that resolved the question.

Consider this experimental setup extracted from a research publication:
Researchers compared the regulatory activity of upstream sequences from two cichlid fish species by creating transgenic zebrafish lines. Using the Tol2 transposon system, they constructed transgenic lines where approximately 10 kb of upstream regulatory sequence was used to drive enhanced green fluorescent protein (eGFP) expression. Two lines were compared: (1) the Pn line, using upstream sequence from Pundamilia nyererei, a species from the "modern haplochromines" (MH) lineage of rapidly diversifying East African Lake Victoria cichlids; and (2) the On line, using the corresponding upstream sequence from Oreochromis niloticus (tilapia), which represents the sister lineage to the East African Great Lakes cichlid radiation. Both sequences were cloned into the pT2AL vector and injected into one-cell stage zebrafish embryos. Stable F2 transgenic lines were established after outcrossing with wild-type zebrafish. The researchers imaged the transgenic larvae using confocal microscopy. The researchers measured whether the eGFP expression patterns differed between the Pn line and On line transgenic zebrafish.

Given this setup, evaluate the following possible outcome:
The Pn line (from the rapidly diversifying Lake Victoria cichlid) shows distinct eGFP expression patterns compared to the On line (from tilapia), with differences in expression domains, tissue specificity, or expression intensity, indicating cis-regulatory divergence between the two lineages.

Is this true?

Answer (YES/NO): YES